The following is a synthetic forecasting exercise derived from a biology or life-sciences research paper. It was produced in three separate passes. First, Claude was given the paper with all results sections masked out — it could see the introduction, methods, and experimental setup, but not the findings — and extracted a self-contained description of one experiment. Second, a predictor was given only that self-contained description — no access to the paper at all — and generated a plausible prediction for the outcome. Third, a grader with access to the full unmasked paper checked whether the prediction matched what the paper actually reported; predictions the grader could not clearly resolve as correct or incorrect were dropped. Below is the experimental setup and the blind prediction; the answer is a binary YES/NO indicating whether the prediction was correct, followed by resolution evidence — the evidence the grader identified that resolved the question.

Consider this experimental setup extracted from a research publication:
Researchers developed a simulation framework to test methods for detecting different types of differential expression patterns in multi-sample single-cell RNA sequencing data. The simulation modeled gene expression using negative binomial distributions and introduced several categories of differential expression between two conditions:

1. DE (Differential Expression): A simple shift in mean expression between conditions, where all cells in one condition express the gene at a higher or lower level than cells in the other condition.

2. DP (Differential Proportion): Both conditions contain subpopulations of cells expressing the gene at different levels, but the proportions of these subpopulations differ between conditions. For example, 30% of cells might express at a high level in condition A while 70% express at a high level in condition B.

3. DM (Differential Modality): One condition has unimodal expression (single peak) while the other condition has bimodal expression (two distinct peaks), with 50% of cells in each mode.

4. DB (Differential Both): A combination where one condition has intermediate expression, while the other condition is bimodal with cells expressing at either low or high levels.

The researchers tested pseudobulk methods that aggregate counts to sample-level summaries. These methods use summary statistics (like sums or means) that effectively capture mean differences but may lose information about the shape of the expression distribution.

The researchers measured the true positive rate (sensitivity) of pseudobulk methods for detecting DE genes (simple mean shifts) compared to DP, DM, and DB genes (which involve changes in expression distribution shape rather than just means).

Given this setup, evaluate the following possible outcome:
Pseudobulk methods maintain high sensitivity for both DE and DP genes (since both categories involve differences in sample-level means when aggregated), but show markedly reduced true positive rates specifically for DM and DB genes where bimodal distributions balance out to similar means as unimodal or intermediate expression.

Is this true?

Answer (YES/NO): NO